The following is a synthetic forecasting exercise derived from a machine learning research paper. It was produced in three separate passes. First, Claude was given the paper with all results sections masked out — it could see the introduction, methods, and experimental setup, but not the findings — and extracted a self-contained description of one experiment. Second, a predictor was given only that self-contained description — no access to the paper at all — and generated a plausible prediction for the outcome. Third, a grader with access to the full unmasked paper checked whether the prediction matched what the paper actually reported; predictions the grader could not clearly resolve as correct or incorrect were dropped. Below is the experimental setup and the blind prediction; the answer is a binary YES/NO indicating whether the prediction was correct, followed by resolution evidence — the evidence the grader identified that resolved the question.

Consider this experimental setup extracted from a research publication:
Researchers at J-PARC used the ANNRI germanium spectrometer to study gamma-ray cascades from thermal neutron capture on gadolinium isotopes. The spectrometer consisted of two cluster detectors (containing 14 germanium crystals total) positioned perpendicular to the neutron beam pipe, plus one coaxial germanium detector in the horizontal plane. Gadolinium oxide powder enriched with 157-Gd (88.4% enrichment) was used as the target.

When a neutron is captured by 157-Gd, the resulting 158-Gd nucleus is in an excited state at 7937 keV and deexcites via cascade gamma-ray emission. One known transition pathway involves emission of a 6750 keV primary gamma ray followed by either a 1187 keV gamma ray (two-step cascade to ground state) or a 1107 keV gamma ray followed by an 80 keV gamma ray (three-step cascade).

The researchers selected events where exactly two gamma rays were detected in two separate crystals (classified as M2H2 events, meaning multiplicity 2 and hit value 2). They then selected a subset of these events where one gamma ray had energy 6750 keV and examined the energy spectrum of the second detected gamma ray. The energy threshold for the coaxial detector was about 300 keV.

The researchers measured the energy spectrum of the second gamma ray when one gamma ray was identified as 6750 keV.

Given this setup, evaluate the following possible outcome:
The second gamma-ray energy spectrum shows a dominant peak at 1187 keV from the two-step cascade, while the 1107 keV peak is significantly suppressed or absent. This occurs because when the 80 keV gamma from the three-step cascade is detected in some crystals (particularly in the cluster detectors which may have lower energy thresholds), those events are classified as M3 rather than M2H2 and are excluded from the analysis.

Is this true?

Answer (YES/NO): NO